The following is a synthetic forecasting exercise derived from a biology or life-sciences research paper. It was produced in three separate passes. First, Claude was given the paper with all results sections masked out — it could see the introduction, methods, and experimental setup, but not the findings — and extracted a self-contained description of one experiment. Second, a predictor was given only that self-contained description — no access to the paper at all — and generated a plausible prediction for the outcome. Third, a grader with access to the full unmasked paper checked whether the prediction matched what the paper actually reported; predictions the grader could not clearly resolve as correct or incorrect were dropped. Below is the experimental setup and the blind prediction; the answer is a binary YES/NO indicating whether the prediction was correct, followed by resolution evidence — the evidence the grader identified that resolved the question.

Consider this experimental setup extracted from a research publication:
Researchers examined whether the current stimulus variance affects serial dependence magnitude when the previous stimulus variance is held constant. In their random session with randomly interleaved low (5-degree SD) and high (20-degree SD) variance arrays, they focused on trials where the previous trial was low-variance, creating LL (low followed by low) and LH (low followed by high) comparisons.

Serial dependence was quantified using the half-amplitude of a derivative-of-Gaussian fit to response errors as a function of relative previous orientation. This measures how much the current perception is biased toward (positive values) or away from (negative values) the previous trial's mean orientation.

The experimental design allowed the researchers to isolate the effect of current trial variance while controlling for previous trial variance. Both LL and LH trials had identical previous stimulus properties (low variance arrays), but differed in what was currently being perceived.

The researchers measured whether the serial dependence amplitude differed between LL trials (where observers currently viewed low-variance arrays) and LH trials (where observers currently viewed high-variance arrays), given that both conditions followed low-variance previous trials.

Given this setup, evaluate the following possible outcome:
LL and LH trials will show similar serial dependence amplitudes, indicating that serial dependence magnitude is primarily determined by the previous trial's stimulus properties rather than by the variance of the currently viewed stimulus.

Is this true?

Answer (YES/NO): NO